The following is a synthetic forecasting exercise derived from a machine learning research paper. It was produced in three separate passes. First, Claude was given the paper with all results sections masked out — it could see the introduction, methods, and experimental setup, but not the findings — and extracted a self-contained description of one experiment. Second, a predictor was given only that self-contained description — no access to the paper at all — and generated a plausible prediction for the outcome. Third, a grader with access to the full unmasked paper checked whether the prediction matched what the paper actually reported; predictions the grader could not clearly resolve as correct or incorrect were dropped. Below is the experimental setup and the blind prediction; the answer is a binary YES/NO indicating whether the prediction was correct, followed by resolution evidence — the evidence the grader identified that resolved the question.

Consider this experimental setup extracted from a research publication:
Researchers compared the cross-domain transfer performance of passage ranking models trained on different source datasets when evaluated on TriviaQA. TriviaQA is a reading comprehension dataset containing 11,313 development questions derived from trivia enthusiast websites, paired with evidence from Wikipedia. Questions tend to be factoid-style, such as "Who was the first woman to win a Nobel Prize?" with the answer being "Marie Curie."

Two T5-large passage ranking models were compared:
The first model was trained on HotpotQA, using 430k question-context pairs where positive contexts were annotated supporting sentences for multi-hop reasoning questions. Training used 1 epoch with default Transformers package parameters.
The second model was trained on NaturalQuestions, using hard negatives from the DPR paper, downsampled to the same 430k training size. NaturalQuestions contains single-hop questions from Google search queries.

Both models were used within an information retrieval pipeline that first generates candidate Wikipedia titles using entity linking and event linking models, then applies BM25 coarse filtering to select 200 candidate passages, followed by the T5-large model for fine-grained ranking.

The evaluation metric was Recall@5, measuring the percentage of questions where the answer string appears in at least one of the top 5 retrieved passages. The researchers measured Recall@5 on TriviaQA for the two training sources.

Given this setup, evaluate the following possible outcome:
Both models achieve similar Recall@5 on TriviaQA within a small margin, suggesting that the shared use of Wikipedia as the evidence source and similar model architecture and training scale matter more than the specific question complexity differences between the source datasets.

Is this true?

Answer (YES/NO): YES